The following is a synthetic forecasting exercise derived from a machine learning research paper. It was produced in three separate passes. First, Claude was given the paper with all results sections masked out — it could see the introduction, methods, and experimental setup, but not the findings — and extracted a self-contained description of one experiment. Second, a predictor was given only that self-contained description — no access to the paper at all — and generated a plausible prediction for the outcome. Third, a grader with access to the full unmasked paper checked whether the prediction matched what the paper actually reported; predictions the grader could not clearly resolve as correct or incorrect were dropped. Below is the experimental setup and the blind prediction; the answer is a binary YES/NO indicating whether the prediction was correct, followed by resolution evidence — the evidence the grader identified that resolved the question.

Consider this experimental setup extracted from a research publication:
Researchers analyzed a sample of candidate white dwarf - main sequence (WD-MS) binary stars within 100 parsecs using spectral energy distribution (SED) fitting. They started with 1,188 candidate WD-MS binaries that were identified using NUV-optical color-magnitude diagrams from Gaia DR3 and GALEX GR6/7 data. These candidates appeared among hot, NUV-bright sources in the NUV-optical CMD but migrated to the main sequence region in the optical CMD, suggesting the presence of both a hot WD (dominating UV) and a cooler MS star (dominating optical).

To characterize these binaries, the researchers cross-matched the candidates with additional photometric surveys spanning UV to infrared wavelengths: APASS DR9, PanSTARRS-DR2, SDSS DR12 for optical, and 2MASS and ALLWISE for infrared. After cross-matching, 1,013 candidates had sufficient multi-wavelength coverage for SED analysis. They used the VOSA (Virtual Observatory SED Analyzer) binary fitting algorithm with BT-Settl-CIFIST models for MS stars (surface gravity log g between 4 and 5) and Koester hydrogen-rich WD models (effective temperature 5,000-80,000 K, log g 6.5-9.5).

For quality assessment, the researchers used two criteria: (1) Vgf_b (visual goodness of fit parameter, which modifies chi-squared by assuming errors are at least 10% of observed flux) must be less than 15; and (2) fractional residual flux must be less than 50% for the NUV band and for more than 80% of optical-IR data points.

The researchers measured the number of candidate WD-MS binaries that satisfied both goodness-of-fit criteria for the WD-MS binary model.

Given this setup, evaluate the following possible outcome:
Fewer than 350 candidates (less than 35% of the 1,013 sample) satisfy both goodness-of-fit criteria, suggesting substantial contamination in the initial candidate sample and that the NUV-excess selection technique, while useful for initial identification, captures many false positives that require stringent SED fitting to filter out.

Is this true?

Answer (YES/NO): NO